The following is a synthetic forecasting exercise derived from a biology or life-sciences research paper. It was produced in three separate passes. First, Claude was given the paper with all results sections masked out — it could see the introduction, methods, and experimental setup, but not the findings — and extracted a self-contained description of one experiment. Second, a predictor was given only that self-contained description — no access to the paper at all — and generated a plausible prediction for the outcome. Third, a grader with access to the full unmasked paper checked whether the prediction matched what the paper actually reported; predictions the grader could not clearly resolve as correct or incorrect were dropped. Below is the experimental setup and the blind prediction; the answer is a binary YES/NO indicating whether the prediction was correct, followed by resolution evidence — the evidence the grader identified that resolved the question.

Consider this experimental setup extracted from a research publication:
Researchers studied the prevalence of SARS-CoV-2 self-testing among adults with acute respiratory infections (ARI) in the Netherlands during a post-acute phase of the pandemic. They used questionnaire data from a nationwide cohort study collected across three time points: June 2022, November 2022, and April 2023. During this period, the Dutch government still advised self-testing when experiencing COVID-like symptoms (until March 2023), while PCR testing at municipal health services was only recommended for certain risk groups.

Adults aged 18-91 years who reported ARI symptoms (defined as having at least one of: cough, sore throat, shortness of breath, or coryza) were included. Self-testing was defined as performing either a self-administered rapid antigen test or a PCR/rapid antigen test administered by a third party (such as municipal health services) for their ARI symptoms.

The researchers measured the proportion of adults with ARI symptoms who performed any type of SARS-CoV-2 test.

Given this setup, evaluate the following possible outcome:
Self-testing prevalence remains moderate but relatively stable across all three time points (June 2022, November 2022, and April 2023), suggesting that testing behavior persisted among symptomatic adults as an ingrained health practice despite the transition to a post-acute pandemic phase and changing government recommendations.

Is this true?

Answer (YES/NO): NO